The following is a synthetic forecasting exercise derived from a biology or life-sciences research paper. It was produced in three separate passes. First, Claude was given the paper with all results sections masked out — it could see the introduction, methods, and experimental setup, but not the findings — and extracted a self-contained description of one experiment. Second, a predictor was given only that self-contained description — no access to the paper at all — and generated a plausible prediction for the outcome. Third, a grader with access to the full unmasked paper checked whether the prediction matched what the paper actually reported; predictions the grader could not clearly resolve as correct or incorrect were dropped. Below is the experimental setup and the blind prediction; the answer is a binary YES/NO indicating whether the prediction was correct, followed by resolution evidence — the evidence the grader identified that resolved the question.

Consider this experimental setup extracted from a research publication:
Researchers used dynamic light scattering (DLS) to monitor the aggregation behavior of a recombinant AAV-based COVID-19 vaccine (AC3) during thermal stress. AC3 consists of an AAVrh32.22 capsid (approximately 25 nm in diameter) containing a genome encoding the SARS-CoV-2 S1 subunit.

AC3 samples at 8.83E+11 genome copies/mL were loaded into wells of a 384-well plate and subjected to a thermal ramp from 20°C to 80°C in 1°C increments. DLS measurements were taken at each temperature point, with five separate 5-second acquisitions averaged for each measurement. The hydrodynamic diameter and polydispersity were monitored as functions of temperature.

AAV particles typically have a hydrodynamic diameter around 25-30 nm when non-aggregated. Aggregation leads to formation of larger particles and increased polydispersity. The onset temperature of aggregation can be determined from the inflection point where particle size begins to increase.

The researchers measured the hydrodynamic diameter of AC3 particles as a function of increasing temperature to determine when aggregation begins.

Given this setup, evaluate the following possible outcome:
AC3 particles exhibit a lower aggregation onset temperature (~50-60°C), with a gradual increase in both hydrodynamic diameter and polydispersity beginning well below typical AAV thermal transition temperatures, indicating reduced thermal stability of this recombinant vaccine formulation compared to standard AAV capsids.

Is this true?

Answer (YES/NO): NO